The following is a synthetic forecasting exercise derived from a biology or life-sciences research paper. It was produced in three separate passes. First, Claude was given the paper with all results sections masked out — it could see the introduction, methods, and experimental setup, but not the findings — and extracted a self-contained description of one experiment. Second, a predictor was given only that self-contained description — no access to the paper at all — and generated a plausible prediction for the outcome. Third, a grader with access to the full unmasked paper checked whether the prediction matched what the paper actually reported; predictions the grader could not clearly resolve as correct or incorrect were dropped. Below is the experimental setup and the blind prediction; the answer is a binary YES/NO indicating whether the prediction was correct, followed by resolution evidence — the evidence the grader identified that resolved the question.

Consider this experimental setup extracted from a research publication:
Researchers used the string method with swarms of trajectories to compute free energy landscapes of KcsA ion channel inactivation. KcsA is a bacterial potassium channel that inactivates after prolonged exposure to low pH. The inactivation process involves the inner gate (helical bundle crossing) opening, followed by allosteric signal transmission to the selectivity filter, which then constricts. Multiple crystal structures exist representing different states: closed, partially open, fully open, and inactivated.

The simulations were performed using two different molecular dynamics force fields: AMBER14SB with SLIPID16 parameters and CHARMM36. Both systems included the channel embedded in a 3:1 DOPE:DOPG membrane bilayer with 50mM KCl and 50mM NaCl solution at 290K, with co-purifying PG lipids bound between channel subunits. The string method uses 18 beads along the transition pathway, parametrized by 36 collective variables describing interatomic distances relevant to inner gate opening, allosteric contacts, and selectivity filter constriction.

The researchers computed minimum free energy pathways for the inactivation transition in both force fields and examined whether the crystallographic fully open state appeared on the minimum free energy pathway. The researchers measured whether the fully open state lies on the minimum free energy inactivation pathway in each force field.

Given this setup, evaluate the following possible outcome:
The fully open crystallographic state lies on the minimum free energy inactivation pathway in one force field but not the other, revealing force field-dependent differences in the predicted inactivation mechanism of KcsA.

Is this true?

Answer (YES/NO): YES